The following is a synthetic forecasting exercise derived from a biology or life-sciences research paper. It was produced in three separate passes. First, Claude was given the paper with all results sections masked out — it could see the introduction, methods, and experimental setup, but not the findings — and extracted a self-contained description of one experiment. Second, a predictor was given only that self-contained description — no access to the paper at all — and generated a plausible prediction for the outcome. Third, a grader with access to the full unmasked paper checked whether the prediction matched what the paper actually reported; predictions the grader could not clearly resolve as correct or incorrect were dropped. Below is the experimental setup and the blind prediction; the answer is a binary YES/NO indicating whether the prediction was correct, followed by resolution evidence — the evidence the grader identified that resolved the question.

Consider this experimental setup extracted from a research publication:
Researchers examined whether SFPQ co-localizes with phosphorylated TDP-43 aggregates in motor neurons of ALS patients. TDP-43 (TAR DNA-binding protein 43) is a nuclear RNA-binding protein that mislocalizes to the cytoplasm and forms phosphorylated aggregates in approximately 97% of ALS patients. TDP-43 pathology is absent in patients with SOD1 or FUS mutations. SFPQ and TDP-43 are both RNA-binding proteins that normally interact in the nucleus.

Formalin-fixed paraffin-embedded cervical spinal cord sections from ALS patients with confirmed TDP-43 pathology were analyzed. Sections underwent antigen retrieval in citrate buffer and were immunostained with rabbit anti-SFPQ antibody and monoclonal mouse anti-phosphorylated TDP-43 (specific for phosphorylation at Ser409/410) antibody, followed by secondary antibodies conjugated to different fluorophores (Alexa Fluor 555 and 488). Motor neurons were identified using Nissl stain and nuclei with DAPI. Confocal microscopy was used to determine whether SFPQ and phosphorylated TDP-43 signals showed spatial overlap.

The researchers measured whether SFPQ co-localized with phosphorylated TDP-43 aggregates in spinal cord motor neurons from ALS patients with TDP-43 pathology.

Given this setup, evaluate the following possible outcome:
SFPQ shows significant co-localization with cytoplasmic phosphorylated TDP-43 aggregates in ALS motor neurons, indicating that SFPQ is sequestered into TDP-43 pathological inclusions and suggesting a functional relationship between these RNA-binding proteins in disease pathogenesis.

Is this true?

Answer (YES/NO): NO